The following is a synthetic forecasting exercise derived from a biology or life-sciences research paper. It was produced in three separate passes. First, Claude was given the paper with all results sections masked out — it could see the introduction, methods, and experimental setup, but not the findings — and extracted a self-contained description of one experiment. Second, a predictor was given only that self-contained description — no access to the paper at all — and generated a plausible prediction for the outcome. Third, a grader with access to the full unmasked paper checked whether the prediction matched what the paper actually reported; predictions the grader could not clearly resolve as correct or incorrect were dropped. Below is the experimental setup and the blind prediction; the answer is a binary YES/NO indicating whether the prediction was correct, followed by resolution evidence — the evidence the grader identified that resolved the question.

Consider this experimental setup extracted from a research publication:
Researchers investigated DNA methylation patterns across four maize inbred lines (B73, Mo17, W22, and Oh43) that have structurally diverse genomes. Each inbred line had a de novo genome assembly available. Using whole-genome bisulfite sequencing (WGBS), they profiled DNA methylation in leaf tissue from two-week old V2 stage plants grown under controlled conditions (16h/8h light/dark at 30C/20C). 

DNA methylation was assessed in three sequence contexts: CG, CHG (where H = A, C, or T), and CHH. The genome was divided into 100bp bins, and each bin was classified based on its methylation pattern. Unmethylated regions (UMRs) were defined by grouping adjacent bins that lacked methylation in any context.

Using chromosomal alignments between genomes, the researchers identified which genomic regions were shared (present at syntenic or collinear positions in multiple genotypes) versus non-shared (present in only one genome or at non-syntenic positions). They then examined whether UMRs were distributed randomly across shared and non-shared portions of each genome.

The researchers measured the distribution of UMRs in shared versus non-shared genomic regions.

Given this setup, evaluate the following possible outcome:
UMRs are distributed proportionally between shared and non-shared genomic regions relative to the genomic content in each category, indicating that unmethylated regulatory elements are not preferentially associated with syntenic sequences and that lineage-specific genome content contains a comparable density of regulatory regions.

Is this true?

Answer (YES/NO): NO